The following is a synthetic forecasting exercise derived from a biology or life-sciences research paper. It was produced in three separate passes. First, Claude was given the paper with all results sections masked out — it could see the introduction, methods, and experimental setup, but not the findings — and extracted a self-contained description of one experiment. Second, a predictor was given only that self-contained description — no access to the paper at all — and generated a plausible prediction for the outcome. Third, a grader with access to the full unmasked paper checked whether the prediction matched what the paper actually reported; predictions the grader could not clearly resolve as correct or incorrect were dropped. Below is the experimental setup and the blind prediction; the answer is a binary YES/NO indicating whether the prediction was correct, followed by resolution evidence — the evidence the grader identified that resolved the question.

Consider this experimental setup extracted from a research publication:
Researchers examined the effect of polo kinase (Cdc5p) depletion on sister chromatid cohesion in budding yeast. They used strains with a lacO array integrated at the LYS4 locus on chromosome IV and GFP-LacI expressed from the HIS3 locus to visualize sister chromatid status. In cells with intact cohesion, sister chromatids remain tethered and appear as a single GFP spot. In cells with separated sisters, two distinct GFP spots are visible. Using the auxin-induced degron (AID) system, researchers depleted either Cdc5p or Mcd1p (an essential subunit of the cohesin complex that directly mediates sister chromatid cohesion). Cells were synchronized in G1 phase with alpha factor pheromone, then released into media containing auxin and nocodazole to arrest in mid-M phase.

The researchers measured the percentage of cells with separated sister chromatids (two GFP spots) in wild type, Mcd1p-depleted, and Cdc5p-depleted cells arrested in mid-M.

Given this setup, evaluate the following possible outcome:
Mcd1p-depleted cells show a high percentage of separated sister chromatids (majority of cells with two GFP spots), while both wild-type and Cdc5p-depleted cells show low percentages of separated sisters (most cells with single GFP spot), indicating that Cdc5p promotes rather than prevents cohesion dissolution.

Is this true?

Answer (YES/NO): NO